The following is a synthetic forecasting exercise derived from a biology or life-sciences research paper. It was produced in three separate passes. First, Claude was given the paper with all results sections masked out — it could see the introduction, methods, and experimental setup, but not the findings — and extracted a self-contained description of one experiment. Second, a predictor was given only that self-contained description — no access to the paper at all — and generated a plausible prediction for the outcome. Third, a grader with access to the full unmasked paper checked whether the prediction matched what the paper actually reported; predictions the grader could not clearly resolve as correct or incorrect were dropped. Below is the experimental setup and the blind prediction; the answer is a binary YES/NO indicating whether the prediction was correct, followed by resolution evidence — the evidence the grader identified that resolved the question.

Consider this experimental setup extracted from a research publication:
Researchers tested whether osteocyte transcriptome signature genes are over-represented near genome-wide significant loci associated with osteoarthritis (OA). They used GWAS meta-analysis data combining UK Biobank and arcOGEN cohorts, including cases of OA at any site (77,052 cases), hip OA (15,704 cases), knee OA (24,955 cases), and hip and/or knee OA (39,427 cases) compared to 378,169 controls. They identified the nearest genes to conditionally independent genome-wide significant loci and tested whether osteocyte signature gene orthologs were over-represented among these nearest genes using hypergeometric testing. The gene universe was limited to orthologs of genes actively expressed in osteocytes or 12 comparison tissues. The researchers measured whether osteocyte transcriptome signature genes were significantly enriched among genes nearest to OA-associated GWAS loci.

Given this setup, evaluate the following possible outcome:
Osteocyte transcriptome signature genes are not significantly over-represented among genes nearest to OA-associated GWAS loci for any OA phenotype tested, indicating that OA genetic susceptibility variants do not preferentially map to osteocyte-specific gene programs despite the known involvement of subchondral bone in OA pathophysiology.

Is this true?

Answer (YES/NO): NO